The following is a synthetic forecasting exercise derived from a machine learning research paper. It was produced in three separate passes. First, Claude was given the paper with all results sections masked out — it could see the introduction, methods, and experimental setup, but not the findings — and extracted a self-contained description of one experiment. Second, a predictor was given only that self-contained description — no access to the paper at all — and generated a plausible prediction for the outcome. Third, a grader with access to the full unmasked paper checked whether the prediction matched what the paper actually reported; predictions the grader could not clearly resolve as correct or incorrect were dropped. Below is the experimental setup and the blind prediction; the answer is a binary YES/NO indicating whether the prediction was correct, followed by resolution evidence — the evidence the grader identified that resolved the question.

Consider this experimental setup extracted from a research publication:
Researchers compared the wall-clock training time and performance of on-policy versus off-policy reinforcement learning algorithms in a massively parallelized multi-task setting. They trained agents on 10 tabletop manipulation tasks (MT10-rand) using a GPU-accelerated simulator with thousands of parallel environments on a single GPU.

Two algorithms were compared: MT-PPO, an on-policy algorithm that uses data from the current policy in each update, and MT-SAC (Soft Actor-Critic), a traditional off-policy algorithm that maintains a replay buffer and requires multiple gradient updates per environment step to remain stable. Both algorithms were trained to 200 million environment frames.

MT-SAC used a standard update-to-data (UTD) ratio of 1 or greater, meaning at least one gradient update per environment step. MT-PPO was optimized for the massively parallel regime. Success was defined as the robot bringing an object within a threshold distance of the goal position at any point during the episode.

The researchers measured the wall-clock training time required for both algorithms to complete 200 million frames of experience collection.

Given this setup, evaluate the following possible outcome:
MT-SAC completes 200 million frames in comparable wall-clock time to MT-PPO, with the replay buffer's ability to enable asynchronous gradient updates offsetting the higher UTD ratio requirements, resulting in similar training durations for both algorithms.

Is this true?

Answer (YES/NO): NO